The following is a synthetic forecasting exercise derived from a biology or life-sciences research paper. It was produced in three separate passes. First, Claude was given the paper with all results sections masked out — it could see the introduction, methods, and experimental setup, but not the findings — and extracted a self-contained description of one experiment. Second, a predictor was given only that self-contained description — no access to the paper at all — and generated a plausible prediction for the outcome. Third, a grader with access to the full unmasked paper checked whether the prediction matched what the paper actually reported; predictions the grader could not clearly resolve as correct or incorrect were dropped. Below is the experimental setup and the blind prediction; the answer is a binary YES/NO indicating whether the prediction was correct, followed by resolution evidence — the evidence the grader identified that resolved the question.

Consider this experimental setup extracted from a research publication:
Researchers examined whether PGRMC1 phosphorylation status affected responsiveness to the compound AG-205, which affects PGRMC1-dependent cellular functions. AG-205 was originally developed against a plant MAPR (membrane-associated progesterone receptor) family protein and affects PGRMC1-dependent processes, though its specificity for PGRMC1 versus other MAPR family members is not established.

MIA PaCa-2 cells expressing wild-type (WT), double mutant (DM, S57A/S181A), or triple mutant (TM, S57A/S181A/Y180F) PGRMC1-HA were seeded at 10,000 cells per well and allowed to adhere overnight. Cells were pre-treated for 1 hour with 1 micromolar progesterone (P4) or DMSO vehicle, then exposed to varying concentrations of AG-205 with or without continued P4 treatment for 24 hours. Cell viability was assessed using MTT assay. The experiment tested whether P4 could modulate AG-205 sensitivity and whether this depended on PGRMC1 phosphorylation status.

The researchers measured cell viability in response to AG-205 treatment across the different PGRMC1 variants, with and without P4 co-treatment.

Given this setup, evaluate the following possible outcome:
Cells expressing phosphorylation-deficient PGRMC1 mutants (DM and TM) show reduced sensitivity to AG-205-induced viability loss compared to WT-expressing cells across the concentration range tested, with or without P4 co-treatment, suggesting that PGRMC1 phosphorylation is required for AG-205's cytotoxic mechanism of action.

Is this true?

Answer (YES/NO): NO